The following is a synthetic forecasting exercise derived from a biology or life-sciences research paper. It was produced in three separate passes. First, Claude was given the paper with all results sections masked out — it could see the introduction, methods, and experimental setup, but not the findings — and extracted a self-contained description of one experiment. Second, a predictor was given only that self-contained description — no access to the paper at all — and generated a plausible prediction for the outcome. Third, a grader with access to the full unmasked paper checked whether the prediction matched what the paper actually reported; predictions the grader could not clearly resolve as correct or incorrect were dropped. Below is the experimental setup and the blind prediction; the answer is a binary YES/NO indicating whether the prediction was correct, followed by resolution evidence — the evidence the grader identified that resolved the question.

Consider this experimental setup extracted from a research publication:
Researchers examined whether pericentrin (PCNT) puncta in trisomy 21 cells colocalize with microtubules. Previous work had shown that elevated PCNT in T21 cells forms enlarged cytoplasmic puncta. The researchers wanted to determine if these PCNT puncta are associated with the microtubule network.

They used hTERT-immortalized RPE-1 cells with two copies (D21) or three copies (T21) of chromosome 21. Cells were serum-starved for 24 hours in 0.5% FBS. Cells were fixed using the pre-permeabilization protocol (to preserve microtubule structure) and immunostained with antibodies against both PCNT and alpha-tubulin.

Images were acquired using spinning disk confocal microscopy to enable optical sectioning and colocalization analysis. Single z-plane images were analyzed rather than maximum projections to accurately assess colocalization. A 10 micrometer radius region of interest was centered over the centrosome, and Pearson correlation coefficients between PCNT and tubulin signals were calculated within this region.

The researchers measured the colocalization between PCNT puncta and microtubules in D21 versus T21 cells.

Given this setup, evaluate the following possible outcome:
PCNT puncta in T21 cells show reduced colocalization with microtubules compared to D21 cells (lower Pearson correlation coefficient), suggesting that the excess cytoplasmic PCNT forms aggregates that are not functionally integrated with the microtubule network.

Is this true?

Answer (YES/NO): NO